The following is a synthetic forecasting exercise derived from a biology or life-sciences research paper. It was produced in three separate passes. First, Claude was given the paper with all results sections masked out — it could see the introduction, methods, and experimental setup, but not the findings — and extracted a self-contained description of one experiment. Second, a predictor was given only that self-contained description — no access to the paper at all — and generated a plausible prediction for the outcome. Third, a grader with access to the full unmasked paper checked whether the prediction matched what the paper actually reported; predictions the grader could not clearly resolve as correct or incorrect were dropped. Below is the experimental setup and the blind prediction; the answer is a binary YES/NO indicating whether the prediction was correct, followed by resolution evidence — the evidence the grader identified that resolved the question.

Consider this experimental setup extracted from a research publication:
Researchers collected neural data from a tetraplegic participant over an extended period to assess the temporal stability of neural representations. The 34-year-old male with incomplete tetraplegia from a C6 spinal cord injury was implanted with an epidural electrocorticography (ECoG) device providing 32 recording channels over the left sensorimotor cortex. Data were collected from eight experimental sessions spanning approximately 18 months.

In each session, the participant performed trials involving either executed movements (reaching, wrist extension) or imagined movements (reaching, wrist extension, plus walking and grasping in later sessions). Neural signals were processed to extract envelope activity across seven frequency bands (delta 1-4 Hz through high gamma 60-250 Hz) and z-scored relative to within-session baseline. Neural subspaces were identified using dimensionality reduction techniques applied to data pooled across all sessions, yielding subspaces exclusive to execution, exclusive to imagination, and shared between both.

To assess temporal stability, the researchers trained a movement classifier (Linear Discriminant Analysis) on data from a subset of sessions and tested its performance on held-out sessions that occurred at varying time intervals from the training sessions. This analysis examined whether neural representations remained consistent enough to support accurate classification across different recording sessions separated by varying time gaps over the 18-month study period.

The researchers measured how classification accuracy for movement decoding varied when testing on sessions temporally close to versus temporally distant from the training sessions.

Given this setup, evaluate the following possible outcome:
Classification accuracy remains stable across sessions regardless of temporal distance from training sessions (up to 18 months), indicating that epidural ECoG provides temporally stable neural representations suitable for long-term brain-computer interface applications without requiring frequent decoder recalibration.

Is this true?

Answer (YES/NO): NO